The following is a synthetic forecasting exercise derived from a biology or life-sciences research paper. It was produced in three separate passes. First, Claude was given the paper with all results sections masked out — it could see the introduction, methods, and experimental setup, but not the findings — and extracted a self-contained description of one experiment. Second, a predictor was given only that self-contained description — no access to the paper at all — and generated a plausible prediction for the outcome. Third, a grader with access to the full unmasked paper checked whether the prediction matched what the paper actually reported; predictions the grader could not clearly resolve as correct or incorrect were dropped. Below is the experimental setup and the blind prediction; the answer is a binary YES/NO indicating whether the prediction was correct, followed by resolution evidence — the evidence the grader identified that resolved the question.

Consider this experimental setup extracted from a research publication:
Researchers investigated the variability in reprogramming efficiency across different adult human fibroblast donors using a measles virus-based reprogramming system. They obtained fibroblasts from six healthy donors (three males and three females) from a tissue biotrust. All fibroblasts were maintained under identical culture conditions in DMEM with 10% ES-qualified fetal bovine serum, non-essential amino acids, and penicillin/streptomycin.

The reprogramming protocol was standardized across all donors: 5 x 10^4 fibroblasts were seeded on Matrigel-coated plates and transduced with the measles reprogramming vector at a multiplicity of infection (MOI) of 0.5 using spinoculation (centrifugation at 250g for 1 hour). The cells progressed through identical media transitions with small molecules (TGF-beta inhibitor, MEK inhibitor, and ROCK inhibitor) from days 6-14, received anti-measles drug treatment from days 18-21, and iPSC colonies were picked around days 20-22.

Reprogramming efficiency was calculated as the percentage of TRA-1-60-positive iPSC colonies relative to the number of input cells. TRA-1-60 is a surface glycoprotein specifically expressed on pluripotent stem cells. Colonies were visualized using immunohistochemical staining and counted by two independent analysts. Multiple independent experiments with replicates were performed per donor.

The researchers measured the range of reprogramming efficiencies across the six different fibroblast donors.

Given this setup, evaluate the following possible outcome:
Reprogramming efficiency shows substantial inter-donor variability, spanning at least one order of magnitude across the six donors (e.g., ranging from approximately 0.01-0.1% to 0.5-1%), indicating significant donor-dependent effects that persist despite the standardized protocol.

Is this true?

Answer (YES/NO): YES